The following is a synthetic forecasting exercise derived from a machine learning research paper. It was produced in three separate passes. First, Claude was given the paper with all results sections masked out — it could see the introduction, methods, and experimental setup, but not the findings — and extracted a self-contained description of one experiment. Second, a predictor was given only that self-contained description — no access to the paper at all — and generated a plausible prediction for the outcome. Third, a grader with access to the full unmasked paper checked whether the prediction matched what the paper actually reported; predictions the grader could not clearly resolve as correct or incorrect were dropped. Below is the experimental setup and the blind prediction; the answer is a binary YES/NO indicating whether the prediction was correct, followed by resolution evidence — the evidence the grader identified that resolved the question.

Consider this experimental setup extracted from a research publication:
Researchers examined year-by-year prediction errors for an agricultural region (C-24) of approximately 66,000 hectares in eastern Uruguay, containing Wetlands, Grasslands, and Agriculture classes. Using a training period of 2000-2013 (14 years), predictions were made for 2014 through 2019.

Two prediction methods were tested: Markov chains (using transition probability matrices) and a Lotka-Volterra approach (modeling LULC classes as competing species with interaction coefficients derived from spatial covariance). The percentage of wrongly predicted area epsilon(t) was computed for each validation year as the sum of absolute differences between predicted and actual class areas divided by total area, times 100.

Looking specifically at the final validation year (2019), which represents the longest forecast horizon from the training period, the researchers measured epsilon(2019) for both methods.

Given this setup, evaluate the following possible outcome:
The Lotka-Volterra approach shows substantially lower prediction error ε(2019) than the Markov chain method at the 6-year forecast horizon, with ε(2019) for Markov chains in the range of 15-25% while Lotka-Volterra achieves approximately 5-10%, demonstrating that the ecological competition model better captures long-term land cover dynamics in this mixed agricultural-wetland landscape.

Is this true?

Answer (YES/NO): NO